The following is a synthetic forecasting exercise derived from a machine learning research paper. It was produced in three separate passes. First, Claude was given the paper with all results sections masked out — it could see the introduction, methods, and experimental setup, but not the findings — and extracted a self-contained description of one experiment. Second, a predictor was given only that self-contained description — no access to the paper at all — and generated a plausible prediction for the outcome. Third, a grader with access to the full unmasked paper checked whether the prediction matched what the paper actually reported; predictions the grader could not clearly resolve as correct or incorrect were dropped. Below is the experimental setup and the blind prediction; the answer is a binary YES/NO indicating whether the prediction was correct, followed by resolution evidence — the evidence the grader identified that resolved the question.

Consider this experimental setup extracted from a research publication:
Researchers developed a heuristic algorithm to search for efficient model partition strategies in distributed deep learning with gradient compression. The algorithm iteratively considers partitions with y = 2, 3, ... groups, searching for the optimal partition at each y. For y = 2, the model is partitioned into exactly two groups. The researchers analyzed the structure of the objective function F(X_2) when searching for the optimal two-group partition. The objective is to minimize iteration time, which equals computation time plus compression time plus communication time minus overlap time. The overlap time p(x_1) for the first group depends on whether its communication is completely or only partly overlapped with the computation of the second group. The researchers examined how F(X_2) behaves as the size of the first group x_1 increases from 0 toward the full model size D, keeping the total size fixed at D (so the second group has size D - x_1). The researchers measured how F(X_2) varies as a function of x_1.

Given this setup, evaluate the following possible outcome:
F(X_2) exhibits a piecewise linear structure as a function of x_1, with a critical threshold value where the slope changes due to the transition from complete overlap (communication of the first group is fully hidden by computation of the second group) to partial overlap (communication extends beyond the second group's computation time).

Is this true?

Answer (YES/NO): NO